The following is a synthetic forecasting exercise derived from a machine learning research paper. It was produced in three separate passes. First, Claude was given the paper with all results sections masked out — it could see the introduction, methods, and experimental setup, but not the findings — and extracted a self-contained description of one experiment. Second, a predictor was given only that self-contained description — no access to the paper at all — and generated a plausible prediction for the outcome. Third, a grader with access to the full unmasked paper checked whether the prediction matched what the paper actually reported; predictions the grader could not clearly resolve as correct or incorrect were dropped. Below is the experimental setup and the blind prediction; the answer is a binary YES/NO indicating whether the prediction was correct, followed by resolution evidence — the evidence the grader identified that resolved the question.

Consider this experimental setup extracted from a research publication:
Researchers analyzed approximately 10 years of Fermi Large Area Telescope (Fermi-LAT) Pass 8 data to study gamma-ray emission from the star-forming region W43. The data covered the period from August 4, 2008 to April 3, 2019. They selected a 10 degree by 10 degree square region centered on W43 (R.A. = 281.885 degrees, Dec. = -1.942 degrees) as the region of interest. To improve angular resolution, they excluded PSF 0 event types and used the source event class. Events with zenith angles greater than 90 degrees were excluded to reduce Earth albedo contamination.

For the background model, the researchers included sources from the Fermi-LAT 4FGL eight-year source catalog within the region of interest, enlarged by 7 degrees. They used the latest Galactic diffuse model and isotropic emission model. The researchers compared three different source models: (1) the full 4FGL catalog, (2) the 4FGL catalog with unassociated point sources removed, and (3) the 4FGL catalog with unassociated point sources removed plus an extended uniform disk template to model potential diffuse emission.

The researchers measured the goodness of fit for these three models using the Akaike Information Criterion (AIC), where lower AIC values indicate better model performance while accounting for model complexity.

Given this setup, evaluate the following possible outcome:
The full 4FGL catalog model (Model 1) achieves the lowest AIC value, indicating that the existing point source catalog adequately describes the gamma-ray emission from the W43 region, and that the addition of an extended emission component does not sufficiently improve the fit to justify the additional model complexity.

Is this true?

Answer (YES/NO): NO